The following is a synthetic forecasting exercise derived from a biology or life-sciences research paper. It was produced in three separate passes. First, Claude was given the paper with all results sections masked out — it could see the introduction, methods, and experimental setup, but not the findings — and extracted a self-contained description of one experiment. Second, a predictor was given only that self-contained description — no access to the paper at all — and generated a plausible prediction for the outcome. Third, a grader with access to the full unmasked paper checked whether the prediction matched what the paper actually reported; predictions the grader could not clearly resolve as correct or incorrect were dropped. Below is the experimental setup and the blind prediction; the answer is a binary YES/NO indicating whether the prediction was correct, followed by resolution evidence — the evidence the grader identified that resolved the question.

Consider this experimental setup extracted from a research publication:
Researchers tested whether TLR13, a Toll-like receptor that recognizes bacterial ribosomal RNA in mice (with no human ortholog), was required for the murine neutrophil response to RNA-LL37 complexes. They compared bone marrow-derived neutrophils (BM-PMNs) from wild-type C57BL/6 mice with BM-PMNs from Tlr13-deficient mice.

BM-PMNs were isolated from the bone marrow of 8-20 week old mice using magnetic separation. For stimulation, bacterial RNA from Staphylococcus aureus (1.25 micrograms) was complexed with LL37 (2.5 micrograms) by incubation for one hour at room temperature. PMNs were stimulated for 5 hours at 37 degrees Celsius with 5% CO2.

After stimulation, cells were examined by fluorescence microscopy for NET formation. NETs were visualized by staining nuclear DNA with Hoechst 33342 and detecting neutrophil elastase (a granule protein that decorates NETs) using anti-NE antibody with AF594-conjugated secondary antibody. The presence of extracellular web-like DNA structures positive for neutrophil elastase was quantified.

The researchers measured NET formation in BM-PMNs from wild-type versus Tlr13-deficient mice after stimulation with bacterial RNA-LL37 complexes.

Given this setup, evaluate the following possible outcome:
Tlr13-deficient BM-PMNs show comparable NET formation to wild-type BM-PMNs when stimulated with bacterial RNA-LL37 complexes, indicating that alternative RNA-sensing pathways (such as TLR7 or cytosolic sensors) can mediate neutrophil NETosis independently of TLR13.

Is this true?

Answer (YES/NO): NO